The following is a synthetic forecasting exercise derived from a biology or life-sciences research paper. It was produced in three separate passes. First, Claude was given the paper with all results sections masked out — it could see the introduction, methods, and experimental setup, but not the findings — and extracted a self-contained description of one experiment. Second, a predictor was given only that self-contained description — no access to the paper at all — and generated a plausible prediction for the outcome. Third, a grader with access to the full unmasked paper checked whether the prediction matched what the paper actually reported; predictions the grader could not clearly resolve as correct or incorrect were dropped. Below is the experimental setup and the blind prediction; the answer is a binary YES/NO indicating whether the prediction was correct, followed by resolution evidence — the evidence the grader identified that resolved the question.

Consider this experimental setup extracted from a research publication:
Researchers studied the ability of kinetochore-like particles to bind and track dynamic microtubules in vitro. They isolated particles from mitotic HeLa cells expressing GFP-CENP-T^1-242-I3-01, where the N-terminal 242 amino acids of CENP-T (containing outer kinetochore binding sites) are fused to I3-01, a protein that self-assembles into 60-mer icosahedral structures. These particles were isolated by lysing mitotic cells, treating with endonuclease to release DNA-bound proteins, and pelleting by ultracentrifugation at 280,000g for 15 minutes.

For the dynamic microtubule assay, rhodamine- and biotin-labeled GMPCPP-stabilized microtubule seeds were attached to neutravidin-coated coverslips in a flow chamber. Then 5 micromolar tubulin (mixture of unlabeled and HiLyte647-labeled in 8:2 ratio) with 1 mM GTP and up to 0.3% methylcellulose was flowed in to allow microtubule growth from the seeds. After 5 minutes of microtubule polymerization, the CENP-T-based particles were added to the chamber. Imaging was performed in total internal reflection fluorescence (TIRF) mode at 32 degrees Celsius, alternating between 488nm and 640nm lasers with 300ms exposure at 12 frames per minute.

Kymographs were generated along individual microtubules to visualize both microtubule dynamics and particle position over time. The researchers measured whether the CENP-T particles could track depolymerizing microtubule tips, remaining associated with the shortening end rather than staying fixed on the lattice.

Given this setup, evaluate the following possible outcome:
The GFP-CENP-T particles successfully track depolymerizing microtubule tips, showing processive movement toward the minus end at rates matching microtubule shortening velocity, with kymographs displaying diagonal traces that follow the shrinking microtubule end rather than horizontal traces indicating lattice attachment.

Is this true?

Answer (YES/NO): NO